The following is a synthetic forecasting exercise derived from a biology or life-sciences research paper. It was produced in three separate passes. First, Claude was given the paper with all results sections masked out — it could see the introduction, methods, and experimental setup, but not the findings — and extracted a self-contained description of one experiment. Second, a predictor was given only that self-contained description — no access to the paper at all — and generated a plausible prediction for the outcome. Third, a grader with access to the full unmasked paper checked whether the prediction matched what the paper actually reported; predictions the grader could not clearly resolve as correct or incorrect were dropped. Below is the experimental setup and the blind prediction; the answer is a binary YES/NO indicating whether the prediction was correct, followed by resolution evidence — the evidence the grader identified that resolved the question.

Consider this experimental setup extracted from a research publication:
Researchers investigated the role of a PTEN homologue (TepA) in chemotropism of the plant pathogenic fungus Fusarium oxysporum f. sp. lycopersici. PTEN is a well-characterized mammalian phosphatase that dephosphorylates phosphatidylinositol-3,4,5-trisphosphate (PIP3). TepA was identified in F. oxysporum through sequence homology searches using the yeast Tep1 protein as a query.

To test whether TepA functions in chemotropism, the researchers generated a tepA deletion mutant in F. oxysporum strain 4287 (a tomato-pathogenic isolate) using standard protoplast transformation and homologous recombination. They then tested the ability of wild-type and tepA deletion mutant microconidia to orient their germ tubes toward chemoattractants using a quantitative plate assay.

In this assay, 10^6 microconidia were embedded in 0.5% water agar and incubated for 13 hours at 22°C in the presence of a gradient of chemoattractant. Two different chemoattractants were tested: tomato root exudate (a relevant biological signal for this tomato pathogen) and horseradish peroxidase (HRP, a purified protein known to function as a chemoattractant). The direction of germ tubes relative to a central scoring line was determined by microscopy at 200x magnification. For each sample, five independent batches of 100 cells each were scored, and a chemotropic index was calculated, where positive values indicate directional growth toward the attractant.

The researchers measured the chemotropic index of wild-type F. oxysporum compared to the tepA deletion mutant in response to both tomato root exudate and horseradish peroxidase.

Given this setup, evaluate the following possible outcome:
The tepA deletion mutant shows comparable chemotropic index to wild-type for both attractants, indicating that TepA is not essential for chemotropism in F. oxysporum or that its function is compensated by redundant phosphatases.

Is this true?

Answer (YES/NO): NO